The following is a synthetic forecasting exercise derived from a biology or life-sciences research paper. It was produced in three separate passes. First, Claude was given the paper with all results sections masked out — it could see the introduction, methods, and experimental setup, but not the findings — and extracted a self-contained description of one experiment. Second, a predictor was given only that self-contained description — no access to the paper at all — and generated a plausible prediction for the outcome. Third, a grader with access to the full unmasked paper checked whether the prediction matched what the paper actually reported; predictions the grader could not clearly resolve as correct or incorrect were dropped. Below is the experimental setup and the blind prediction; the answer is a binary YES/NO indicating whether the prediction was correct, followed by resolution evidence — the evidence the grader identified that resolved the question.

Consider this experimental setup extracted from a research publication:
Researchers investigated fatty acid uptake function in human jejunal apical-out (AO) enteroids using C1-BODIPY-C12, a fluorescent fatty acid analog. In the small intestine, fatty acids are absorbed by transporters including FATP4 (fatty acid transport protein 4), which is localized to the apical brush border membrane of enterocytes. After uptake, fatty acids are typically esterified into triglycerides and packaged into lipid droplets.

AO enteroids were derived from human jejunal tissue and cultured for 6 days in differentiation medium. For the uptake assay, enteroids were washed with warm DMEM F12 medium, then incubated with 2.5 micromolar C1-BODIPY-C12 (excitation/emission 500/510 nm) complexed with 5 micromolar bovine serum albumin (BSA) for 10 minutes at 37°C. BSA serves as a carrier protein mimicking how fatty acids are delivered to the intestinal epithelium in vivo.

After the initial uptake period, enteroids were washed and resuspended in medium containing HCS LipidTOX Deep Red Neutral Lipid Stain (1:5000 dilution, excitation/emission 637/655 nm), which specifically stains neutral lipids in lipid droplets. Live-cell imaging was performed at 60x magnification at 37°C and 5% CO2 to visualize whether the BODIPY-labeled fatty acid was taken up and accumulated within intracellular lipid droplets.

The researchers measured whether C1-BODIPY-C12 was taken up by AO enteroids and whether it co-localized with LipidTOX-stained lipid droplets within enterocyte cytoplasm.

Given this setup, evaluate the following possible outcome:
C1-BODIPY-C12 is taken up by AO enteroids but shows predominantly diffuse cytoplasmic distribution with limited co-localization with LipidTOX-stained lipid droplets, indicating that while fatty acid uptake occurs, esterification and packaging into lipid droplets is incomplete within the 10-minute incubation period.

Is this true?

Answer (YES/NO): NO